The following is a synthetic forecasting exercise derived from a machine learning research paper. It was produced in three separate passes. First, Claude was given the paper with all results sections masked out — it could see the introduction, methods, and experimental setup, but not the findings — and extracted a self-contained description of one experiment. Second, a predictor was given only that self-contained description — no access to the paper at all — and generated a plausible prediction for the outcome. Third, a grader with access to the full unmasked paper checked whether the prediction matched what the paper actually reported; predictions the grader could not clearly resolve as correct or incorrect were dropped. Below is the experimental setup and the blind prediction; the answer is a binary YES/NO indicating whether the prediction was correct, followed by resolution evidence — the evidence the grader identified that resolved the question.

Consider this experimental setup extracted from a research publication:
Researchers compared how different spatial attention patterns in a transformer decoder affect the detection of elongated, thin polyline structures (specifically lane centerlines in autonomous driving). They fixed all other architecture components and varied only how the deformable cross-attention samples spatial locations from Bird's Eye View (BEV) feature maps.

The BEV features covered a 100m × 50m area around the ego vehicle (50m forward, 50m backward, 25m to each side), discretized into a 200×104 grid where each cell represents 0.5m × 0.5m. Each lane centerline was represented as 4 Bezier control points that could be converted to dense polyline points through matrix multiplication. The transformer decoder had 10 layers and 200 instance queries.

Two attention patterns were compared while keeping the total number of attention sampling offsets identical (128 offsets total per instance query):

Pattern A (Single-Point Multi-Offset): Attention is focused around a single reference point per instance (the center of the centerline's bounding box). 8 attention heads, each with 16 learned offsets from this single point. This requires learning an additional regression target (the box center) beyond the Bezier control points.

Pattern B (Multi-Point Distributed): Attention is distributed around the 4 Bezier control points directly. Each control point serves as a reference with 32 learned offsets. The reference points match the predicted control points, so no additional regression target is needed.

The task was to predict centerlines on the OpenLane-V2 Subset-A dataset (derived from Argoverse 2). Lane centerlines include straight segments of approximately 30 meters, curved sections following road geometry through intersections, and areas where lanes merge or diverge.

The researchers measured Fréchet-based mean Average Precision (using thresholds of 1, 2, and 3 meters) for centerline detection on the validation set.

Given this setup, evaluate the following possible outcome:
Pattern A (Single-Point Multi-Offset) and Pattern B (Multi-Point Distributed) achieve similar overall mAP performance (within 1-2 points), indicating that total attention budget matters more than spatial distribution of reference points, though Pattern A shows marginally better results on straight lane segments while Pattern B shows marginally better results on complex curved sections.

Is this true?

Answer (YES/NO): NO